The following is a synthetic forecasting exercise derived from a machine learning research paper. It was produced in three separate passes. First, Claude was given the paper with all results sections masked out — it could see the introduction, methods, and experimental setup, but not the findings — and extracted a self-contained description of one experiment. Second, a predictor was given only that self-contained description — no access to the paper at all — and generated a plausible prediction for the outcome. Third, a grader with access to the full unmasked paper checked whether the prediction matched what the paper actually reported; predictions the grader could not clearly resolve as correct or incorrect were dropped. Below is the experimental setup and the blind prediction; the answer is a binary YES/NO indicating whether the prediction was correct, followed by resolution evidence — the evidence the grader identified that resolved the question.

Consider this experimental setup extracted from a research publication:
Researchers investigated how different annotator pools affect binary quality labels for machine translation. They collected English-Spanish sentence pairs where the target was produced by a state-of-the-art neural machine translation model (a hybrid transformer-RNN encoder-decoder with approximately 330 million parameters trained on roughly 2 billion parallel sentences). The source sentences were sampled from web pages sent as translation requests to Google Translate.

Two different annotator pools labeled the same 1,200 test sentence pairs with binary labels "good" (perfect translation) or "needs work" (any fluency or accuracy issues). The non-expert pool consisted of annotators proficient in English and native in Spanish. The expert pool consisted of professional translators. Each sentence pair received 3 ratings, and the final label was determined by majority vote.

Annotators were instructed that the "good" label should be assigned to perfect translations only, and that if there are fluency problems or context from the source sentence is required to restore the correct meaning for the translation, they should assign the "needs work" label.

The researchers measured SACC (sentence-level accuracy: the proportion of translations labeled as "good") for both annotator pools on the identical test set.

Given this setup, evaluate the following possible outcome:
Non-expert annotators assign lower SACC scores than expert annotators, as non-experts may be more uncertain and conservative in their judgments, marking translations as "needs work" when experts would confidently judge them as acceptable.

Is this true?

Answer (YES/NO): NO